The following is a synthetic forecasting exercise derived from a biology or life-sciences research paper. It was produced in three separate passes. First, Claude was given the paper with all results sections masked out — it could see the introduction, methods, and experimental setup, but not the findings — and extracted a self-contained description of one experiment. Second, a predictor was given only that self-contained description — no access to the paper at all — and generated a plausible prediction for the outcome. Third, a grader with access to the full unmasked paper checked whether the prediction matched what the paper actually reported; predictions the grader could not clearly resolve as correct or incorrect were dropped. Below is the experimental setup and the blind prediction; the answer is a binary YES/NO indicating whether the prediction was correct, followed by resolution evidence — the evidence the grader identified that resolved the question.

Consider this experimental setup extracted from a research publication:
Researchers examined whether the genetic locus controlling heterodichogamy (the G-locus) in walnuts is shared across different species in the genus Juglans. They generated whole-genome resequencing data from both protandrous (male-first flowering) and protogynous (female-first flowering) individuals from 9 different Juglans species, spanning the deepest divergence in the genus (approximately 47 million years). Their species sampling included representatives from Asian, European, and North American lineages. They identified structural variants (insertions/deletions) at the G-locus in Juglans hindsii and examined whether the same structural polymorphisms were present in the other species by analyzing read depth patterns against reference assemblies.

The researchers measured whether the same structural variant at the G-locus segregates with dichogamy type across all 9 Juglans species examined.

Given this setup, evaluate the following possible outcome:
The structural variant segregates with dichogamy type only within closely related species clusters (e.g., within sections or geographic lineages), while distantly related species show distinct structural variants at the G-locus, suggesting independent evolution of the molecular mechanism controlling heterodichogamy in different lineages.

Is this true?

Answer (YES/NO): NO